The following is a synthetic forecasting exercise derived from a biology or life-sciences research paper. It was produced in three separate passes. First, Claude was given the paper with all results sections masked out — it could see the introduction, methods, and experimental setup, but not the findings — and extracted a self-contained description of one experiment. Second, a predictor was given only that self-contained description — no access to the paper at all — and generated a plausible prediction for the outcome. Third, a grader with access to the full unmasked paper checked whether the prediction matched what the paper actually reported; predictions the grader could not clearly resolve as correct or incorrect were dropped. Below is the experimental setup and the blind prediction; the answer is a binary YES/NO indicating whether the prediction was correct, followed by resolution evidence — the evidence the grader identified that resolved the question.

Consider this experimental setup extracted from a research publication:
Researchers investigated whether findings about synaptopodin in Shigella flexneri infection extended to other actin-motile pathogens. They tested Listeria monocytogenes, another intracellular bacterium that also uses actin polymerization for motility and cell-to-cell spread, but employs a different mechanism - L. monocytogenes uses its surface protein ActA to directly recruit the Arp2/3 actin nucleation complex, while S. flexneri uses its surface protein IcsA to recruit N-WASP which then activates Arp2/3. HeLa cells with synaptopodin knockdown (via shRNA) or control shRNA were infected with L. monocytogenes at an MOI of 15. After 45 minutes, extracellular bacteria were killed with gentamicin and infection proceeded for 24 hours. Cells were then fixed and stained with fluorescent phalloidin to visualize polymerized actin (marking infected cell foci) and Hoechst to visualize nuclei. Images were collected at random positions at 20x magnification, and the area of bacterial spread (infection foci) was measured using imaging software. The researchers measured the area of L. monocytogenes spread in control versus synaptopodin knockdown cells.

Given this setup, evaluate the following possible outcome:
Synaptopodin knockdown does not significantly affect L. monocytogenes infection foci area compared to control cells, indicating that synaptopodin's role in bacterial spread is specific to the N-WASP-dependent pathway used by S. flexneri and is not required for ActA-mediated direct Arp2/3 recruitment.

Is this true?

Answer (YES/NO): NO